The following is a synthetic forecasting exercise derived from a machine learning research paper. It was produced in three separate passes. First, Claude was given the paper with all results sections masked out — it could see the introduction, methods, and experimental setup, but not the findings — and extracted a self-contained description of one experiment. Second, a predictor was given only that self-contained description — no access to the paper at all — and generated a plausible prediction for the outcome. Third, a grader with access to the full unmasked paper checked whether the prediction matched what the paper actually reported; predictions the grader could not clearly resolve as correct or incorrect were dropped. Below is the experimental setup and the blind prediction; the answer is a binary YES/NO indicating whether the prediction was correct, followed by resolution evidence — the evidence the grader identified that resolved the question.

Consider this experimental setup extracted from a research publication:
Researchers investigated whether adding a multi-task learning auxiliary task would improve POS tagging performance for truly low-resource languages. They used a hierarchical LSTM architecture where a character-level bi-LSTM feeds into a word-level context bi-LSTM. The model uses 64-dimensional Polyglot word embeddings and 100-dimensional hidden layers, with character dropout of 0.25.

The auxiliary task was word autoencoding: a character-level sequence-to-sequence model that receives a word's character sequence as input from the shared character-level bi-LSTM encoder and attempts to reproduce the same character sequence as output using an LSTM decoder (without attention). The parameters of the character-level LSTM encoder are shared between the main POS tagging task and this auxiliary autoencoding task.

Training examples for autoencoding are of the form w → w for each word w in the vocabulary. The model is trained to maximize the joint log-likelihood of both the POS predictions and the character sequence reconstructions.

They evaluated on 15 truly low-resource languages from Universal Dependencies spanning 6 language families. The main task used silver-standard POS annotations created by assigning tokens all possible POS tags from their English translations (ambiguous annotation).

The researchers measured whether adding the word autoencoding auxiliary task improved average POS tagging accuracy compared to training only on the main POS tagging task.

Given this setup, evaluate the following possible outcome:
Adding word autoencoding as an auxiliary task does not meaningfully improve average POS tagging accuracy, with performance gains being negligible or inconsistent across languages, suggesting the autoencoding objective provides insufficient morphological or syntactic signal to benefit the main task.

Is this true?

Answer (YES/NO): NO